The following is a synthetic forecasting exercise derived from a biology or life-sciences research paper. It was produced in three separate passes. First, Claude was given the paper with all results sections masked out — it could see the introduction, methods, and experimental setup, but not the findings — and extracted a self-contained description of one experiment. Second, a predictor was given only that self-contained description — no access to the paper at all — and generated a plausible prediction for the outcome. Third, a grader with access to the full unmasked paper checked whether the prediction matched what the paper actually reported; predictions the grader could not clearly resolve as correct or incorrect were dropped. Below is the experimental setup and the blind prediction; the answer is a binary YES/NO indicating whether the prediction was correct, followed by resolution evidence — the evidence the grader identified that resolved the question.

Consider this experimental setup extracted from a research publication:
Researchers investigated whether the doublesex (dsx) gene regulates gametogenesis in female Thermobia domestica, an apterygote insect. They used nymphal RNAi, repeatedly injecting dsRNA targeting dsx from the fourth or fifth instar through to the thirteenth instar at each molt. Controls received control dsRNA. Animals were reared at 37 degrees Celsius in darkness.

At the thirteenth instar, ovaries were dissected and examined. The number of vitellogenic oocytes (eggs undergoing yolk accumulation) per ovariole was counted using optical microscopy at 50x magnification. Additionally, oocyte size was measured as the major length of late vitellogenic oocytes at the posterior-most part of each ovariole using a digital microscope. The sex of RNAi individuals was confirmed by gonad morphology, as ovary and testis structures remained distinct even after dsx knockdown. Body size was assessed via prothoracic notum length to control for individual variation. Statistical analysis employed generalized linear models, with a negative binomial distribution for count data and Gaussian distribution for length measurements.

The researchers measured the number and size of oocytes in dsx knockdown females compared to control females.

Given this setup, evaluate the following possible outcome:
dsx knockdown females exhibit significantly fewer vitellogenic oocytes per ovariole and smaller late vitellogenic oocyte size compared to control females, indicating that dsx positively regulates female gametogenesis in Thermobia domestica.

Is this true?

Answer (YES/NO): NO